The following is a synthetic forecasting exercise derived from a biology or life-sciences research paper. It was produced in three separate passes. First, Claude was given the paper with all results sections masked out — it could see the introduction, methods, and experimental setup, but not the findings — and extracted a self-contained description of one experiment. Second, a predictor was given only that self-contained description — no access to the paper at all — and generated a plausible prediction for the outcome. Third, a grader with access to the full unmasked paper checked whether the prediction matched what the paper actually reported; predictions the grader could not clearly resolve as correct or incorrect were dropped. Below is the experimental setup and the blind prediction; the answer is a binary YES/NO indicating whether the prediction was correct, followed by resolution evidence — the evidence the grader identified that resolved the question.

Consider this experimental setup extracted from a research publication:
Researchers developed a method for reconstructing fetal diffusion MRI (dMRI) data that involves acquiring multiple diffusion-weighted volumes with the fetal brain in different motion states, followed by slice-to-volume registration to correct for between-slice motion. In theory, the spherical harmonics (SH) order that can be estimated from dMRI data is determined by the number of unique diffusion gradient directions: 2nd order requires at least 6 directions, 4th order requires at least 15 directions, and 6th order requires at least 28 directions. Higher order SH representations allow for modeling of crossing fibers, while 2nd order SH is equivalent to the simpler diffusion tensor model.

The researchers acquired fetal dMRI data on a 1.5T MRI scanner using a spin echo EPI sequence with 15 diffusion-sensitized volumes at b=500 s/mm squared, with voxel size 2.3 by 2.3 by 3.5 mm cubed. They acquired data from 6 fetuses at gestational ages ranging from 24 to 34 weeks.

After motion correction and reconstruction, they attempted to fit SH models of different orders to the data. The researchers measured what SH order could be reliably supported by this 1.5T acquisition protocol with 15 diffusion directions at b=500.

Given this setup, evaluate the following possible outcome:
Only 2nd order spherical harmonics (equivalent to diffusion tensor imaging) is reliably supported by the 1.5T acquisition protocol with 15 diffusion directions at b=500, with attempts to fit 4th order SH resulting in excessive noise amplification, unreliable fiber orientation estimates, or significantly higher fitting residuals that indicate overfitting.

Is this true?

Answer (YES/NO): YES